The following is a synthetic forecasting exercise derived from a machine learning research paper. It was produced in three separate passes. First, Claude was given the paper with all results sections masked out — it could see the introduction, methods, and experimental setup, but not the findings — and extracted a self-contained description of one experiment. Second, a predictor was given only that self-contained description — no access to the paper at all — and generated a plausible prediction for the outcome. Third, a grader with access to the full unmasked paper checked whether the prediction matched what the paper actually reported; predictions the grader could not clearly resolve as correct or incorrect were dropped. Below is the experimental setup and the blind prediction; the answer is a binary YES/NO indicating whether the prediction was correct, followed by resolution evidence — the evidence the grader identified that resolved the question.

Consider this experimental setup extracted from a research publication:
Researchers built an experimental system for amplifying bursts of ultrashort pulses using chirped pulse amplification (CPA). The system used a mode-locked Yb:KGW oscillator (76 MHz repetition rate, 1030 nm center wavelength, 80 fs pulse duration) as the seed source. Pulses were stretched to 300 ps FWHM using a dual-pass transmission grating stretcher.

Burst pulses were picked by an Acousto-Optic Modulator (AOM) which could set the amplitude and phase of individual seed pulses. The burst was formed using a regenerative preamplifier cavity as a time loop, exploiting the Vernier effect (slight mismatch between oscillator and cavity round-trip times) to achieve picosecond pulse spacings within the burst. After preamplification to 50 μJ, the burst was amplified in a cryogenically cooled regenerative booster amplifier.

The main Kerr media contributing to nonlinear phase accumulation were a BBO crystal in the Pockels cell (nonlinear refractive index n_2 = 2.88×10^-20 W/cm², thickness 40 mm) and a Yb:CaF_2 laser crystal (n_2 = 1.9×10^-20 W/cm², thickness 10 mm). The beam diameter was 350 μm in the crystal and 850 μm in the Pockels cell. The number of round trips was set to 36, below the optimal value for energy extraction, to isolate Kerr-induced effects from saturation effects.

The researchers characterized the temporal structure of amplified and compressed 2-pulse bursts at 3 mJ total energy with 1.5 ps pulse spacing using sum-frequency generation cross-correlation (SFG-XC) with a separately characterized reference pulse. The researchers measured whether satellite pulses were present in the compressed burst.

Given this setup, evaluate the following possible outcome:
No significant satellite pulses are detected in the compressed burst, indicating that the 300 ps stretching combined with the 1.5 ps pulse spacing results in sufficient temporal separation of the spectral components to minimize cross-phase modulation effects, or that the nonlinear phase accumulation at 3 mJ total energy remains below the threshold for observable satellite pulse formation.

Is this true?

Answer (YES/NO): NO